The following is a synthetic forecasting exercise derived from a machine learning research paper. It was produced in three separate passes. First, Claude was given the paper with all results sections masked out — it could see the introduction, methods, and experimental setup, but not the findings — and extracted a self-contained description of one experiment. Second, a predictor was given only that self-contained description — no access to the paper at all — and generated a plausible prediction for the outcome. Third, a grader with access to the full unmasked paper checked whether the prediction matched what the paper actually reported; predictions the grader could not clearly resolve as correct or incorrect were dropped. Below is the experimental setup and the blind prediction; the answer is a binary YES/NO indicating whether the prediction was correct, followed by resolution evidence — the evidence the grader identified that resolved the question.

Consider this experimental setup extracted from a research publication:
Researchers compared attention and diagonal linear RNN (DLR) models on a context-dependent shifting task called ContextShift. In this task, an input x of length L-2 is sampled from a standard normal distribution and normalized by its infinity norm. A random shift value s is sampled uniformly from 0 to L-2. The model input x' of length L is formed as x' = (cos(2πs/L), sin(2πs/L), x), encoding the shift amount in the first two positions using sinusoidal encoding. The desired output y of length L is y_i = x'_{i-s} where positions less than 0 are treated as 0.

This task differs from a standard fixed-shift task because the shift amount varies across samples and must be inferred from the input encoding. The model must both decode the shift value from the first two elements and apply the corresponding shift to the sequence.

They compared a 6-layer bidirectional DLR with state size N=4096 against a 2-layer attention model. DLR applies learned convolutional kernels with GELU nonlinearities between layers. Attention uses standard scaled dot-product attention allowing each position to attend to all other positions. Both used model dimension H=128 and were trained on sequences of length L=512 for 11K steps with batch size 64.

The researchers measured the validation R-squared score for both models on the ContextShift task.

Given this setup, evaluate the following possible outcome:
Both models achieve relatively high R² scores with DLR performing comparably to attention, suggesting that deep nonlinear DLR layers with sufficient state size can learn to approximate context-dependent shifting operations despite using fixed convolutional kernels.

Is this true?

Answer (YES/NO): NO